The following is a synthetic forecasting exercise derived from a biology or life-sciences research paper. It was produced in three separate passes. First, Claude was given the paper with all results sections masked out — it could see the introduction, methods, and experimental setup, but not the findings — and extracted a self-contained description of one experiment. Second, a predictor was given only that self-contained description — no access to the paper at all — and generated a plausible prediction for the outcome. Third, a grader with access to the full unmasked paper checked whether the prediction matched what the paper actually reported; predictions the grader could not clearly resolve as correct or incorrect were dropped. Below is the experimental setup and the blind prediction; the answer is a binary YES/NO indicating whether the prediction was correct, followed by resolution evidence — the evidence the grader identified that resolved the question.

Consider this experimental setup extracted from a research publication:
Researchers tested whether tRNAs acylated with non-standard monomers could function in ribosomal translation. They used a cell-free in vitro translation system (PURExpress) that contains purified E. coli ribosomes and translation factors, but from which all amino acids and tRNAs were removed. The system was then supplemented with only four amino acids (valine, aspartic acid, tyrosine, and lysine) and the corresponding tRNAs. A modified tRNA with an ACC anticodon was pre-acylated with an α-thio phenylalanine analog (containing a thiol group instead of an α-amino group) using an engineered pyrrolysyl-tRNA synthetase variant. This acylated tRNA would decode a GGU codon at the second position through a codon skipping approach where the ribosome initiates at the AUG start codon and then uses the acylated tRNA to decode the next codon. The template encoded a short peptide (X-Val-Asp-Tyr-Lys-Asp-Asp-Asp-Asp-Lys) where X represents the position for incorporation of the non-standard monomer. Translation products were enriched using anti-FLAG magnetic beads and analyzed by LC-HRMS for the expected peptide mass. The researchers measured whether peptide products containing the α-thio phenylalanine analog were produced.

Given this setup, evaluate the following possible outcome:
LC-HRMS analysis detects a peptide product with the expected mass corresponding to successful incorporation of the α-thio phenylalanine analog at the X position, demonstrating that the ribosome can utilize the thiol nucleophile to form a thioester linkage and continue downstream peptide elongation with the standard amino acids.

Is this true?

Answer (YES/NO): YES